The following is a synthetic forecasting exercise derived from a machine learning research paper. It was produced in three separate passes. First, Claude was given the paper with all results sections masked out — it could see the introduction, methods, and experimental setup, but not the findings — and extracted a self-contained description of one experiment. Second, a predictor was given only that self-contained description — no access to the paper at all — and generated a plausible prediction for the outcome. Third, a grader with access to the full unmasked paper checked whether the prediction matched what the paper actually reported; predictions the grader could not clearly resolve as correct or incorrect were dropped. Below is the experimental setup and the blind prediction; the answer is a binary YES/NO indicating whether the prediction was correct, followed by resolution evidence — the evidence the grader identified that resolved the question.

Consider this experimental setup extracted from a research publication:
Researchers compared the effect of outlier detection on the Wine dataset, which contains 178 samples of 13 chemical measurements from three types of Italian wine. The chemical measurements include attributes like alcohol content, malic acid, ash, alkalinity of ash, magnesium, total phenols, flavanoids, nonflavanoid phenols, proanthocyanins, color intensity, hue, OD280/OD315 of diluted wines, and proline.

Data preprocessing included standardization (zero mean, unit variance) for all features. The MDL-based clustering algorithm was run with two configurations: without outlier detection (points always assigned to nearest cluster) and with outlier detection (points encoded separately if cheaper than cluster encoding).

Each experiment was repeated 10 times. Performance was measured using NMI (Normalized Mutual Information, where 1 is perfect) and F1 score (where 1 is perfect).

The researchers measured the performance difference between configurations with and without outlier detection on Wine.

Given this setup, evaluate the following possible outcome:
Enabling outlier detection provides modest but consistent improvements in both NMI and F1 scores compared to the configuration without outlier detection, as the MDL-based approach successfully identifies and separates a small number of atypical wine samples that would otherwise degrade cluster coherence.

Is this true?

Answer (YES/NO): NO